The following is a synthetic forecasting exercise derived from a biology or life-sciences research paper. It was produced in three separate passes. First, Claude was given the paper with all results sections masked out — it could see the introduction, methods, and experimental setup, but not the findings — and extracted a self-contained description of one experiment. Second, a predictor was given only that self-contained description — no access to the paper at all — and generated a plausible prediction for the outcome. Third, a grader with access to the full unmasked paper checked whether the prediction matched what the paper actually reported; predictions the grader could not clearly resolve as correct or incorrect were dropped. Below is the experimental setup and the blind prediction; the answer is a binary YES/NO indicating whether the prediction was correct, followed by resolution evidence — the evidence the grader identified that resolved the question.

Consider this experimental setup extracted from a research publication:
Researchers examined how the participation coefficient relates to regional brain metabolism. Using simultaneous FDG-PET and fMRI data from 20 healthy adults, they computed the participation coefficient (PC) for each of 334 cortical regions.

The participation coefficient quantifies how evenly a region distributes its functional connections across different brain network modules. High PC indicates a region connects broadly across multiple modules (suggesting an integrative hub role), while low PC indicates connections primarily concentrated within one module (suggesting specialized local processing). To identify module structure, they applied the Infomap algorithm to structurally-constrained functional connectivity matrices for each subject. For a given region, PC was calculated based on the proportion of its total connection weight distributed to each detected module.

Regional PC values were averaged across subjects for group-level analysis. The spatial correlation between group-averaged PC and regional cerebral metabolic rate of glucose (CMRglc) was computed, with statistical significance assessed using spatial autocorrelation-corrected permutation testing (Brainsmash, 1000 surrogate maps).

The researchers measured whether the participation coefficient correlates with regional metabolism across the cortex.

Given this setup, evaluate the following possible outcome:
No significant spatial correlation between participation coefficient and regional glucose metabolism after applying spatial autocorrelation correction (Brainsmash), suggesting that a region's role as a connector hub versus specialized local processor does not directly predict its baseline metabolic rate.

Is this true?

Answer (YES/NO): NO